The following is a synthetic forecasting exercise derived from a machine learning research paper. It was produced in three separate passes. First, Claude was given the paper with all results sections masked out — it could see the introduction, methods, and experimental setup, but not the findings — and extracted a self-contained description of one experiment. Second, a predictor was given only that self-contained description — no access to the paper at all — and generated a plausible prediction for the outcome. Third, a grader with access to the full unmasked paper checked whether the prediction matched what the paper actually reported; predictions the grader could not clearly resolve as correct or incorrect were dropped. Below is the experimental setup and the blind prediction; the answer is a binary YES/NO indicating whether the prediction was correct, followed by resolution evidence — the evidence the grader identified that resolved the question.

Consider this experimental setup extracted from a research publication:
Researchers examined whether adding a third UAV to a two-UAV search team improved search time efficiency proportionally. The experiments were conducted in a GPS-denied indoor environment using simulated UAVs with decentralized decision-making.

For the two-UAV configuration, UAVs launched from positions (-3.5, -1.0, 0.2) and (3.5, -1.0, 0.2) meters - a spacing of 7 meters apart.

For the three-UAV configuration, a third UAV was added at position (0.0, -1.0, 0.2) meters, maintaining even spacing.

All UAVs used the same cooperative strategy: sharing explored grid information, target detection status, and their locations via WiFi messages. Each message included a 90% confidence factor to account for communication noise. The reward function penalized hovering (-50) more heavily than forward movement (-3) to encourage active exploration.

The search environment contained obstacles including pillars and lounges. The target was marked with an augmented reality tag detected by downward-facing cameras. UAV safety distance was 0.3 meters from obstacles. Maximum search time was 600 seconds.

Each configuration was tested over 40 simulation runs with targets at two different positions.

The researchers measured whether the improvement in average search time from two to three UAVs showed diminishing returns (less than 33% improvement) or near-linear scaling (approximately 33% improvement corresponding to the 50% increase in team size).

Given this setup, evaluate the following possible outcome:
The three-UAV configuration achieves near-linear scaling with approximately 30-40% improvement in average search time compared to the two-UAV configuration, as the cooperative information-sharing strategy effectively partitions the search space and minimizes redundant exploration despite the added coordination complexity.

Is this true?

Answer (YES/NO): NO